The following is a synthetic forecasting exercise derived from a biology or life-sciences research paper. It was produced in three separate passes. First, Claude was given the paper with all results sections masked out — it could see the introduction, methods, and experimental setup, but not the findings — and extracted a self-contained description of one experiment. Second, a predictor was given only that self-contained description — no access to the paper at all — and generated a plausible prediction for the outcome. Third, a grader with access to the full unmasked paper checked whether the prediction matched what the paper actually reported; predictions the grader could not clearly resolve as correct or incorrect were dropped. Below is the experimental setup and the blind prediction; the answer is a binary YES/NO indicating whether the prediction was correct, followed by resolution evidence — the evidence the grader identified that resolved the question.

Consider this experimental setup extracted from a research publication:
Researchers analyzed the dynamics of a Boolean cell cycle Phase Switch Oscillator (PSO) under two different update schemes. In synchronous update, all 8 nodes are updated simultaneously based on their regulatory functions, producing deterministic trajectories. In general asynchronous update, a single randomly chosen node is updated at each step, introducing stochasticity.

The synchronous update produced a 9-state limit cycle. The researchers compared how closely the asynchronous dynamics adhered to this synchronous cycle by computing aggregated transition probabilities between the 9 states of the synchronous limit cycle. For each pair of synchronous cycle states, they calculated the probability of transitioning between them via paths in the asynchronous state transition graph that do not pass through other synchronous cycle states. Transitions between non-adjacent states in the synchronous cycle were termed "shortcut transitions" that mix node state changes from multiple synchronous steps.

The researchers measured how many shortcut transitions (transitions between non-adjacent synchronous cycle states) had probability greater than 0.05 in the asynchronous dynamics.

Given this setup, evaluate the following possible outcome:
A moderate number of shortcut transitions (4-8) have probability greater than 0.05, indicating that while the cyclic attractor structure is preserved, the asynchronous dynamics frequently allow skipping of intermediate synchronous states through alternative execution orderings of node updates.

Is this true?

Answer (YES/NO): YES